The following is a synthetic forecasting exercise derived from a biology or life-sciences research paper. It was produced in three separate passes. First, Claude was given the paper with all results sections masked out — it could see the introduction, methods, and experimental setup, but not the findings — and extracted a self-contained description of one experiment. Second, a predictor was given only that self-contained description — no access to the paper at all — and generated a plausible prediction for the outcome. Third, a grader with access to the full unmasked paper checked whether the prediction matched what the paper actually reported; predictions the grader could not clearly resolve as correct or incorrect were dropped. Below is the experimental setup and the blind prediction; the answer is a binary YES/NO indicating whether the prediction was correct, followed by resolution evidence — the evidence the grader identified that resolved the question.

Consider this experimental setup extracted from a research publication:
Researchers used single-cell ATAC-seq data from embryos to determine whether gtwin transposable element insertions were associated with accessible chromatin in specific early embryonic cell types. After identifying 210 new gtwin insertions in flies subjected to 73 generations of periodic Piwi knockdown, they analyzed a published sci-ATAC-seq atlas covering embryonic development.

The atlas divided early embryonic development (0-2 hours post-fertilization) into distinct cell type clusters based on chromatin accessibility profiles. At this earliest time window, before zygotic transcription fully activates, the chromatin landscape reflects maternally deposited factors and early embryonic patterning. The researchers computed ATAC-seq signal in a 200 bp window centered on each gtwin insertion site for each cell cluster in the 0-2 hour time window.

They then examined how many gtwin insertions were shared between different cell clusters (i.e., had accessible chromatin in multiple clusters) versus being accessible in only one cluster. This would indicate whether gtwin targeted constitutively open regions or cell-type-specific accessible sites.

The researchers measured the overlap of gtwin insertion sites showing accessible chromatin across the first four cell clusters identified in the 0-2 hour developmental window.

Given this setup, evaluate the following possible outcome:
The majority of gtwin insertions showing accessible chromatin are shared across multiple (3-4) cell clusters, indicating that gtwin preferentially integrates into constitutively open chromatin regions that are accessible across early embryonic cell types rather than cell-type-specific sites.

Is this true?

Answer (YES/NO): YES